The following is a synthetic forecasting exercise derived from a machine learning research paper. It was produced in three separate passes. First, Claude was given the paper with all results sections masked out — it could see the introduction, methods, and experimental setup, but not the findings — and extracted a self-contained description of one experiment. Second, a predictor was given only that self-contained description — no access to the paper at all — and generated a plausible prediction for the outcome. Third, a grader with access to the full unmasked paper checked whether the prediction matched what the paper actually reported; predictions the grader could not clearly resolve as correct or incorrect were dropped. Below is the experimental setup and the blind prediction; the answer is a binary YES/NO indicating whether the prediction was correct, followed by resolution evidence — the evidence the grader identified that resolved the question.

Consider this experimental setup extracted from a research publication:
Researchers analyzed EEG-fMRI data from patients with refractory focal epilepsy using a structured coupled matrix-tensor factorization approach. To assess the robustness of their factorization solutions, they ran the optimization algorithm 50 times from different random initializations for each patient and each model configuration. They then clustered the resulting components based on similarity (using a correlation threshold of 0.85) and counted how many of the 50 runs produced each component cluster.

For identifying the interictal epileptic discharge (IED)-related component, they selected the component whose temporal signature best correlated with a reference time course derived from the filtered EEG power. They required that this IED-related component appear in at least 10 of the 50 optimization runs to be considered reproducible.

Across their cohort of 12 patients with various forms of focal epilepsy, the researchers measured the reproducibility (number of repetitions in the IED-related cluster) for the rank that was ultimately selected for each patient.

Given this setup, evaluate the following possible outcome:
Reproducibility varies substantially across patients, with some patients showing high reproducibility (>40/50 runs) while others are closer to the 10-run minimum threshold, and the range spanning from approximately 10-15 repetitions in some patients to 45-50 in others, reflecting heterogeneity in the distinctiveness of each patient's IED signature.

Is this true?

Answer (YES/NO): NO